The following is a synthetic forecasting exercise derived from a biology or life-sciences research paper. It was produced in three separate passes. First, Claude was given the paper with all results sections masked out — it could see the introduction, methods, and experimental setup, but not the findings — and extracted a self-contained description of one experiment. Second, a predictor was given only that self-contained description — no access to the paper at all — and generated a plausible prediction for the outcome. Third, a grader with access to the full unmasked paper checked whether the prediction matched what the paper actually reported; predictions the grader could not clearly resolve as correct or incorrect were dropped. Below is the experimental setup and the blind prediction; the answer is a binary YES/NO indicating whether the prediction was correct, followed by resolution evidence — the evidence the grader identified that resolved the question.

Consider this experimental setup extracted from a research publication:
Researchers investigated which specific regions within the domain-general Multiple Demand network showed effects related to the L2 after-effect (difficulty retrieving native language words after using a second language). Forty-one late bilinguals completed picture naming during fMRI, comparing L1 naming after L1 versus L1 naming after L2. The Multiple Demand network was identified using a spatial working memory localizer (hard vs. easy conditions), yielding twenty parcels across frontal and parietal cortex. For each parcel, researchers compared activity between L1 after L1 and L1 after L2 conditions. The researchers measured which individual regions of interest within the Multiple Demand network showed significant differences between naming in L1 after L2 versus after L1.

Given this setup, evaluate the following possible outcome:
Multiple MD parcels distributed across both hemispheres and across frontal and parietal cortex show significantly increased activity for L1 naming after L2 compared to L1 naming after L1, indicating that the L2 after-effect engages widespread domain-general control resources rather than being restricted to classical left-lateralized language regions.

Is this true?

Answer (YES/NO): YES